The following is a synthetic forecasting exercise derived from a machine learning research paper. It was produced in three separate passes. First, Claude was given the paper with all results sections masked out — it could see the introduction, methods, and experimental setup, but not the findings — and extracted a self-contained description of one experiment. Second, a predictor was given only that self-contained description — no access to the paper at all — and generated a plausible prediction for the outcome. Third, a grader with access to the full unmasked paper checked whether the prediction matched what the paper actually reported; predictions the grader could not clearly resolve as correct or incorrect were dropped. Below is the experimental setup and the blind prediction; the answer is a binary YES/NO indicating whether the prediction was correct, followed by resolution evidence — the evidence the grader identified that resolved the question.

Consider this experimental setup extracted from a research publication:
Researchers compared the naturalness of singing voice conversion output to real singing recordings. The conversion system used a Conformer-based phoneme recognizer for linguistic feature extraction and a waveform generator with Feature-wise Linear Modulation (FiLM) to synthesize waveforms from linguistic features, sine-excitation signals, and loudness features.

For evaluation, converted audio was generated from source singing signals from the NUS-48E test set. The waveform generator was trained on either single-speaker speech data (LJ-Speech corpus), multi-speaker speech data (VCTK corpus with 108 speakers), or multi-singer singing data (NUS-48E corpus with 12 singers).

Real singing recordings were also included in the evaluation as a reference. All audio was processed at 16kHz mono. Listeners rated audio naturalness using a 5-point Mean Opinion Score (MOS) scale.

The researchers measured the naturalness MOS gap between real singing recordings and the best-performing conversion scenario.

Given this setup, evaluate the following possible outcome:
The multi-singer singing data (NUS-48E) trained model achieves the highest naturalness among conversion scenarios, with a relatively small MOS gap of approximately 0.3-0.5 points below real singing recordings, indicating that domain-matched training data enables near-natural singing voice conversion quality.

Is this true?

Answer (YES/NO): NO